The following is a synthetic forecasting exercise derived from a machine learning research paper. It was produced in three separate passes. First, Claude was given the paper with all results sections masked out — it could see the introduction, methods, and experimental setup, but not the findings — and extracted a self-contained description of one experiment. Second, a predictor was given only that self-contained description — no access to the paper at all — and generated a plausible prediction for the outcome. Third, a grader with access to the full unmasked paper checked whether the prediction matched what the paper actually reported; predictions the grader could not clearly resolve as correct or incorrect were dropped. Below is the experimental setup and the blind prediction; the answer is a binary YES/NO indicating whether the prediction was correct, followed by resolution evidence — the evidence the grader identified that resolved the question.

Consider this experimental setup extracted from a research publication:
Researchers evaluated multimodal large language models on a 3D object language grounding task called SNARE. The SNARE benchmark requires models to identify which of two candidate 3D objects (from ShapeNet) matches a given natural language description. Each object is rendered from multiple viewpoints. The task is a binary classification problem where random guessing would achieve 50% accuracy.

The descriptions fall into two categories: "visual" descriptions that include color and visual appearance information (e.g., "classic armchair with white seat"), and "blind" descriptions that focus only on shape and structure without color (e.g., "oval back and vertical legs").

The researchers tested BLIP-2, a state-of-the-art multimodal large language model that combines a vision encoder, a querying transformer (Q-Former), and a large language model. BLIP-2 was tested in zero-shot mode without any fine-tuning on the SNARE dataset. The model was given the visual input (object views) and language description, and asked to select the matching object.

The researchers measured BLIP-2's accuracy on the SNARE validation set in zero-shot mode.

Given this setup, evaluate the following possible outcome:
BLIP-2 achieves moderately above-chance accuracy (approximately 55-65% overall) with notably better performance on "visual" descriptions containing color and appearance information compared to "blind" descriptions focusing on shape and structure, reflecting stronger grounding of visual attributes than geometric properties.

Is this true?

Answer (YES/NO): NO